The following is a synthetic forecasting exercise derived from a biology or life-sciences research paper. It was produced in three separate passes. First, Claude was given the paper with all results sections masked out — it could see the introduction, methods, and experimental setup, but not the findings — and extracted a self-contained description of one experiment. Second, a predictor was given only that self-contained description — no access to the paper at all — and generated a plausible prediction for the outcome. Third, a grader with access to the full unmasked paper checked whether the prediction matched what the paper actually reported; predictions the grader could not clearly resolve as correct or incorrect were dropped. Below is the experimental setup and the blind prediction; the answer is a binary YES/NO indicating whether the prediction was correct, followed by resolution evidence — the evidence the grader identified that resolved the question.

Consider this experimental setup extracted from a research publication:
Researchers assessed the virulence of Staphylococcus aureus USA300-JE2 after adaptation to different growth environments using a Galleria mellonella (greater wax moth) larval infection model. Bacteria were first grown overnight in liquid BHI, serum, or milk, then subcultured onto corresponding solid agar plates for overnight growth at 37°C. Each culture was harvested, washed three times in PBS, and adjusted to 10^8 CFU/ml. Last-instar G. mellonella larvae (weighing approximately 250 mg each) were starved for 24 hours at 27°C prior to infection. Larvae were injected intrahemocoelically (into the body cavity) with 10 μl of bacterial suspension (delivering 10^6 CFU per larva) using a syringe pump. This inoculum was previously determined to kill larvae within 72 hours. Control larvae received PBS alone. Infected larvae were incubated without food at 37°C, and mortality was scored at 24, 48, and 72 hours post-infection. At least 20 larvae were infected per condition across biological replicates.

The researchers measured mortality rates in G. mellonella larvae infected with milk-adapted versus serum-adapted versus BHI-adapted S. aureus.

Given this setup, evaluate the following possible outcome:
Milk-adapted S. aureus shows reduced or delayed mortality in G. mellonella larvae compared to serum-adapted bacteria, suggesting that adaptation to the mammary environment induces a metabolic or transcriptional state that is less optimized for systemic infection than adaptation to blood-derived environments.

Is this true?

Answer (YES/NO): NO